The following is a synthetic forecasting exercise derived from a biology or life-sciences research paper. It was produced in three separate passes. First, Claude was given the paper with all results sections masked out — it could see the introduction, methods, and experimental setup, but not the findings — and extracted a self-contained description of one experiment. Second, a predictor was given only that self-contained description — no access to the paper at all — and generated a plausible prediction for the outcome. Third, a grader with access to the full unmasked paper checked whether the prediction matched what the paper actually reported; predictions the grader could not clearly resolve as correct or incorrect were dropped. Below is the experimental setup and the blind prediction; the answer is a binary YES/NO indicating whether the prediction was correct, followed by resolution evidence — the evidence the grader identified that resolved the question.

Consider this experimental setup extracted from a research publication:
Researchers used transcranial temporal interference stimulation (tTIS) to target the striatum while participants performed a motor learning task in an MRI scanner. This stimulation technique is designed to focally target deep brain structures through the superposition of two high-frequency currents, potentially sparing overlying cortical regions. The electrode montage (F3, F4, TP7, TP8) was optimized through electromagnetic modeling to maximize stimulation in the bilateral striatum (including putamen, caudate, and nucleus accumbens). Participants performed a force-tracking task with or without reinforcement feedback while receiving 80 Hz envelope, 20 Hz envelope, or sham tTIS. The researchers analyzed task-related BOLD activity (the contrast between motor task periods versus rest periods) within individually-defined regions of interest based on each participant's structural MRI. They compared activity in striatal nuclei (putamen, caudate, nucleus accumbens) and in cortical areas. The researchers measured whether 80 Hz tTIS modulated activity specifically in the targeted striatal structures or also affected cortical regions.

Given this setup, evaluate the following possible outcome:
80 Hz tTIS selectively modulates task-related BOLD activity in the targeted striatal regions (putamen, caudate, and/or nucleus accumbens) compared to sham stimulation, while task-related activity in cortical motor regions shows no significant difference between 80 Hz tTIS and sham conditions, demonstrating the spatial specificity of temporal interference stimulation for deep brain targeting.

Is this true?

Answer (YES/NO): NO